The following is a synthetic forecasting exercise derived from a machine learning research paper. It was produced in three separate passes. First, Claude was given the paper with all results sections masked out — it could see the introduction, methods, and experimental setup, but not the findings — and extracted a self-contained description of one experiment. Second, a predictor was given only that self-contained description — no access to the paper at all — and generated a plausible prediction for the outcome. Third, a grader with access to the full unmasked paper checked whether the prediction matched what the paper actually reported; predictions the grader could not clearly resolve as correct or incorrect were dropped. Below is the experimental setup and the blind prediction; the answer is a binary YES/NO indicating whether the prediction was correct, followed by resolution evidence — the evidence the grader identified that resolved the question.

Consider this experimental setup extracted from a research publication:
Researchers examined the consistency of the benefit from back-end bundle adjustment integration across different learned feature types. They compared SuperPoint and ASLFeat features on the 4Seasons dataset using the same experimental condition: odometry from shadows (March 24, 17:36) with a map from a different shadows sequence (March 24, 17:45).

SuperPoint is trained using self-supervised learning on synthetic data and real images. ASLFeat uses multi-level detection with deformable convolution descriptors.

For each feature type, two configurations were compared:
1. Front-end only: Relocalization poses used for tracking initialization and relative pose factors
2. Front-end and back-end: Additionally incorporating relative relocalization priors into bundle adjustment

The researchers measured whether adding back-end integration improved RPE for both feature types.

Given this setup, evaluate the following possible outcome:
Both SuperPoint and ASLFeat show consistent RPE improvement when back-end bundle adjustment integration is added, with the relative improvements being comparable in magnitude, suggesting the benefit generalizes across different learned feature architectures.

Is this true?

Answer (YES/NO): NO